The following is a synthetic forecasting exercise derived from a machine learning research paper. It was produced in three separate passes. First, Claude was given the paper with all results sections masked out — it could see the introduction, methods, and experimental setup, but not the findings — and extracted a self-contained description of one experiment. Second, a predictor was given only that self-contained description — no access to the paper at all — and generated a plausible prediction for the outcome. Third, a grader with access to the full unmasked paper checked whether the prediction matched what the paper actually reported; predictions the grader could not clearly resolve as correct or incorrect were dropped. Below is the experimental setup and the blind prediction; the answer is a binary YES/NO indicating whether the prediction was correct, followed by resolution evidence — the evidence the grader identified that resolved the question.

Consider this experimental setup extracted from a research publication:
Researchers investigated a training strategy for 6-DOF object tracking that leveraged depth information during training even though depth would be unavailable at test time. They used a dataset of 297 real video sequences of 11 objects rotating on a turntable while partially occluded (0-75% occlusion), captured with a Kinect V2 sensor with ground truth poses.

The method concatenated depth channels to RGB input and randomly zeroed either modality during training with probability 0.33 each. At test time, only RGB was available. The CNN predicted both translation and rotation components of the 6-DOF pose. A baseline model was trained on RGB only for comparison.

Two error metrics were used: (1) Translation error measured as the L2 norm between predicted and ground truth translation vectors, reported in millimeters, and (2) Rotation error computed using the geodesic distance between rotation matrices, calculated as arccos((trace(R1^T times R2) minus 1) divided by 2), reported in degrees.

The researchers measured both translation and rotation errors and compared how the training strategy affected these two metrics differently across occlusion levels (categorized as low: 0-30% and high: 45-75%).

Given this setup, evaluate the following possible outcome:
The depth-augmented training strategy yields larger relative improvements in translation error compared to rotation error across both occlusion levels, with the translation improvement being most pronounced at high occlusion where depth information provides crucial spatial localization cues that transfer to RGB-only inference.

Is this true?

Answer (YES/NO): NO